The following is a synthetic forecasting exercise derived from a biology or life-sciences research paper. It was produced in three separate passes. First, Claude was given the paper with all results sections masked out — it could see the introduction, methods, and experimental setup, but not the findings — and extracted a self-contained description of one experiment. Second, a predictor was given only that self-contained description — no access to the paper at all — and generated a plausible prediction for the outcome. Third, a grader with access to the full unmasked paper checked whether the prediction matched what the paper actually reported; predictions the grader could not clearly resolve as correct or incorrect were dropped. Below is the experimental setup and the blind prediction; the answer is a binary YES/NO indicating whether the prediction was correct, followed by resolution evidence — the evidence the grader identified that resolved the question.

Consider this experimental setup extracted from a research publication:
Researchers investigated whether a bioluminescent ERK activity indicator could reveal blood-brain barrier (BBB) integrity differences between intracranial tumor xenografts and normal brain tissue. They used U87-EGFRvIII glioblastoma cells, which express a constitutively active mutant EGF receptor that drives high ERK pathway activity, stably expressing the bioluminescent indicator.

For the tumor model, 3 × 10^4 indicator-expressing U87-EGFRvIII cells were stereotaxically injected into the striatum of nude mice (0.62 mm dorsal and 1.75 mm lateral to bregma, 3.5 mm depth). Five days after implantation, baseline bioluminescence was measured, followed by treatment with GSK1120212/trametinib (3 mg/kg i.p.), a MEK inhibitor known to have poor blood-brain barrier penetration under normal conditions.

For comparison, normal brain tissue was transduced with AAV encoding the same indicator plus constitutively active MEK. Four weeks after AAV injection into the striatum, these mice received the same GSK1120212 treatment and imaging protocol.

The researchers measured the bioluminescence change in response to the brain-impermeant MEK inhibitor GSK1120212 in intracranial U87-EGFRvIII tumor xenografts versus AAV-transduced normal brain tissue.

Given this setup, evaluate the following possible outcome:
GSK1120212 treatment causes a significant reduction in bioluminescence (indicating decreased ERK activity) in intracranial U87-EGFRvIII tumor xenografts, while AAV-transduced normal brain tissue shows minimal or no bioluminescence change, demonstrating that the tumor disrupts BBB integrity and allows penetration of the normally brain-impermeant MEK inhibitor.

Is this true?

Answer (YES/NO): NO